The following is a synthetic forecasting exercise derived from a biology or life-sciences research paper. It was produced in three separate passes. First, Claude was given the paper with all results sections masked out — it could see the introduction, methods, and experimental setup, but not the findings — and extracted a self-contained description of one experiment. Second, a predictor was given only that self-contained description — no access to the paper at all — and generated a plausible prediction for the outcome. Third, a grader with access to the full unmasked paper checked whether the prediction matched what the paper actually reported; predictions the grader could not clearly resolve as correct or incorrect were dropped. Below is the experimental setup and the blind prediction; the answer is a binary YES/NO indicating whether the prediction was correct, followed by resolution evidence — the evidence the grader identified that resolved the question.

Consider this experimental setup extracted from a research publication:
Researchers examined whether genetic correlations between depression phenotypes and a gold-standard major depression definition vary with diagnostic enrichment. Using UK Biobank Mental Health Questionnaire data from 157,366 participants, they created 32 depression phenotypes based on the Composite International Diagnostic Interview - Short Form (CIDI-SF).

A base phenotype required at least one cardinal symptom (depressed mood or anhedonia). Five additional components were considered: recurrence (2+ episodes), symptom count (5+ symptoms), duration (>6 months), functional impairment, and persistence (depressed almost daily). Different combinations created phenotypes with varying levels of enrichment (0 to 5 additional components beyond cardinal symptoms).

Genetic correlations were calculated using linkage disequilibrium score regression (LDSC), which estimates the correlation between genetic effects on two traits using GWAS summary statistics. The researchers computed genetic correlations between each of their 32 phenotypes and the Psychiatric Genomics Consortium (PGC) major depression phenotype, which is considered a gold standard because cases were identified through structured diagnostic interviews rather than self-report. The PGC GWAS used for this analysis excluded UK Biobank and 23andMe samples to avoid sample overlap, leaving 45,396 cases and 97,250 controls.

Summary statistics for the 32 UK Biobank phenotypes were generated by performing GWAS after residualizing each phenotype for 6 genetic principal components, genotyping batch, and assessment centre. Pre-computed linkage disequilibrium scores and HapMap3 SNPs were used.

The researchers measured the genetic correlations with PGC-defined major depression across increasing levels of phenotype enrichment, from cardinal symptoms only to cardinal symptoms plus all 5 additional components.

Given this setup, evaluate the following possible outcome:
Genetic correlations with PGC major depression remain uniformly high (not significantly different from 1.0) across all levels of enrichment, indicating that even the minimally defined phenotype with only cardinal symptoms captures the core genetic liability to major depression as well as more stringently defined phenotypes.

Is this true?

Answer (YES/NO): NO